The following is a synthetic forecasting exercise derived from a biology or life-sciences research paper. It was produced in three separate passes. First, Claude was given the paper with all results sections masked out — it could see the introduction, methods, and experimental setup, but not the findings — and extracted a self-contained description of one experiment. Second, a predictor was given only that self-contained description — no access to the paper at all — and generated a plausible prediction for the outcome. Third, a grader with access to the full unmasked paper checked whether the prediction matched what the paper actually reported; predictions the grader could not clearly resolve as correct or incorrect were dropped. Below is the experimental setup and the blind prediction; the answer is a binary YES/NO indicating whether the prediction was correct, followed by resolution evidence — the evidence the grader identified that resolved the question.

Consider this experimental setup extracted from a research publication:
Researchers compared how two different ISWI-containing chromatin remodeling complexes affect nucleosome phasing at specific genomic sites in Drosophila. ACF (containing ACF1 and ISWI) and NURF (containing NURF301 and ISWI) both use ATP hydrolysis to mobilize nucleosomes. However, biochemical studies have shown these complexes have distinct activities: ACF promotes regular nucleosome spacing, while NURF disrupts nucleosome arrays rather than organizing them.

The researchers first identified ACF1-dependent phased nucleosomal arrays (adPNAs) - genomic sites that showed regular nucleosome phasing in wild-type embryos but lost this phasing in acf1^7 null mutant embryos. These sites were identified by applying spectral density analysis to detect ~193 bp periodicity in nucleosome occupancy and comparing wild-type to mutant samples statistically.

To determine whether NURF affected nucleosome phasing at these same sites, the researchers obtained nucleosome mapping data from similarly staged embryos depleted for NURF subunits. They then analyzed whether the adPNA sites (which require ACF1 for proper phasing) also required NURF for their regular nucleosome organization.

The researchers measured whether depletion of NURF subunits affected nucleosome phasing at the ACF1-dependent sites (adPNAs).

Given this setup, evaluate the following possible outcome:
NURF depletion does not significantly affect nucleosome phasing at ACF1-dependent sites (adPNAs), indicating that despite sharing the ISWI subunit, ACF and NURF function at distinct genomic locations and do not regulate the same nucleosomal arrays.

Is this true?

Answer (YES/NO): YES